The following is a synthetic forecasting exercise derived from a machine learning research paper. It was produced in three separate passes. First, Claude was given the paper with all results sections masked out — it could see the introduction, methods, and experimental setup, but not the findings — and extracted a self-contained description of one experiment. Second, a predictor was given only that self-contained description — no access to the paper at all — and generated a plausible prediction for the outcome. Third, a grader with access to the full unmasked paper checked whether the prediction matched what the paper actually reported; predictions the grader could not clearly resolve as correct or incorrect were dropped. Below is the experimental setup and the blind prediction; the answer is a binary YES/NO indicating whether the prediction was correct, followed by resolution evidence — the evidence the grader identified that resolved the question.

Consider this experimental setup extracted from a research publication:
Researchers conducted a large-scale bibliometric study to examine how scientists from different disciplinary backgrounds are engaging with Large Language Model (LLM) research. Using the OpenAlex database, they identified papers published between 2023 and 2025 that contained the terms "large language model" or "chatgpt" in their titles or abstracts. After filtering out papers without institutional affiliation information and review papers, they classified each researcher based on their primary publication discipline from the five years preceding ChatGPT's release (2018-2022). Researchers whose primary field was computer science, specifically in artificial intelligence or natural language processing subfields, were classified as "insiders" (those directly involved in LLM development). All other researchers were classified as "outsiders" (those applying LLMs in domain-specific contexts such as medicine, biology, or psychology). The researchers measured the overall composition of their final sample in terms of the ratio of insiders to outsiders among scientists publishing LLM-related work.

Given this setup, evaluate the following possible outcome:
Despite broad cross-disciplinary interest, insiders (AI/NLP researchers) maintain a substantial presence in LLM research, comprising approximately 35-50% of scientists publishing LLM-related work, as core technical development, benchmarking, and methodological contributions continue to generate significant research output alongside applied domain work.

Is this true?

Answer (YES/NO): YES